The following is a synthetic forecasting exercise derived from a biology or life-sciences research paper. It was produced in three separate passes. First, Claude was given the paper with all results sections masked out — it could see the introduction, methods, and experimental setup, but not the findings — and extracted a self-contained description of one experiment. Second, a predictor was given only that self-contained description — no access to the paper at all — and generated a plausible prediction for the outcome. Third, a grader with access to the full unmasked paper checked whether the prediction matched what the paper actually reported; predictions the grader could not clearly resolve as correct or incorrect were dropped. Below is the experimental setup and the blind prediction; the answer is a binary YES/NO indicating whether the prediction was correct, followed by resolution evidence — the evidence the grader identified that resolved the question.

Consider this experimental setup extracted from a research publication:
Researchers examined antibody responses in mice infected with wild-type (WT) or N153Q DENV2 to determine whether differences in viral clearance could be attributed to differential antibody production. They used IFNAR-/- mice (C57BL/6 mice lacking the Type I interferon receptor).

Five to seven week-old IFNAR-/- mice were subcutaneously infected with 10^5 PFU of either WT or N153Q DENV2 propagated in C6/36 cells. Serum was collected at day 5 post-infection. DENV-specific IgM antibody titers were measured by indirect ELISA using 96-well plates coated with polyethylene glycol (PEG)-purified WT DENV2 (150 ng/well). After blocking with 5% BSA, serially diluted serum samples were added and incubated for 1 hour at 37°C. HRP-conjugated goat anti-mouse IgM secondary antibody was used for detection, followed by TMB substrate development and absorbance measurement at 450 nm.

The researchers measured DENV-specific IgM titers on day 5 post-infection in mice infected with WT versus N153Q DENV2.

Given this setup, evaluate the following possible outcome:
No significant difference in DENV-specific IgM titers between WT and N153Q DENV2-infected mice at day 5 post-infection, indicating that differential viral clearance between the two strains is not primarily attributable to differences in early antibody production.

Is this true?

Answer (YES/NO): YES